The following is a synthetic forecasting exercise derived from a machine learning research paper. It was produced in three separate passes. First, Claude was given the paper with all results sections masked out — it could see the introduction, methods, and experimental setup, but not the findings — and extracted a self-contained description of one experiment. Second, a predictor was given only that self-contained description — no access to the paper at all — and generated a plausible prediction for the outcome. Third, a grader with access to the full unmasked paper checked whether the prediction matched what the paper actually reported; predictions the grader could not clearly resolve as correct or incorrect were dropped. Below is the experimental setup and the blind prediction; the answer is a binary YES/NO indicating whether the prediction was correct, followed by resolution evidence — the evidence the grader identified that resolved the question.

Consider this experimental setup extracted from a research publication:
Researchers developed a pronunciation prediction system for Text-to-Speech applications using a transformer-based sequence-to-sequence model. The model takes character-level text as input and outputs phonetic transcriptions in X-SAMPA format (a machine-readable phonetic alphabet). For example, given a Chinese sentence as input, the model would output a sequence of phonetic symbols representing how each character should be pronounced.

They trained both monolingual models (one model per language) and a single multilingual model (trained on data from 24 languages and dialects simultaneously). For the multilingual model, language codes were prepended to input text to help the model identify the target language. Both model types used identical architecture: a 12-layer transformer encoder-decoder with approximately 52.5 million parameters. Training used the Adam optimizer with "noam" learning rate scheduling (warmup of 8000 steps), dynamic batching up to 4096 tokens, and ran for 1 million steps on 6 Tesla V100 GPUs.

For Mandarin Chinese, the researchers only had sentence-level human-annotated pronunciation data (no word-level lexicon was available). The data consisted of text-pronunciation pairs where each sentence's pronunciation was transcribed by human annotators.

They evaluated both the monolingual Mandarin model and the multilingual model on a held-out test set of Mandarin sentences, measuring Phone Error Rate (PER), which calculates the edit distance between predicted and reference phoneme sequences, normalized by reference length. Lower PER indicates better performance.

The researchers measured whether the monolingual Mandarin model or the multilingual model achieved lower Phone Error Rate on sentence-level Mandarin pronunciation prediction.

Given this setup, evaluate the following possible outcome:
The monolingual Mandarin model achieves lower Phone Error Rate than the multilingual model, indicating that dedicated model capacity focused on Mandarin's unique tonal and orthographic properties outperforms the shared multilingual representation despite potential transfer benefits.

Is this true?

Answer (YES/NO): YES